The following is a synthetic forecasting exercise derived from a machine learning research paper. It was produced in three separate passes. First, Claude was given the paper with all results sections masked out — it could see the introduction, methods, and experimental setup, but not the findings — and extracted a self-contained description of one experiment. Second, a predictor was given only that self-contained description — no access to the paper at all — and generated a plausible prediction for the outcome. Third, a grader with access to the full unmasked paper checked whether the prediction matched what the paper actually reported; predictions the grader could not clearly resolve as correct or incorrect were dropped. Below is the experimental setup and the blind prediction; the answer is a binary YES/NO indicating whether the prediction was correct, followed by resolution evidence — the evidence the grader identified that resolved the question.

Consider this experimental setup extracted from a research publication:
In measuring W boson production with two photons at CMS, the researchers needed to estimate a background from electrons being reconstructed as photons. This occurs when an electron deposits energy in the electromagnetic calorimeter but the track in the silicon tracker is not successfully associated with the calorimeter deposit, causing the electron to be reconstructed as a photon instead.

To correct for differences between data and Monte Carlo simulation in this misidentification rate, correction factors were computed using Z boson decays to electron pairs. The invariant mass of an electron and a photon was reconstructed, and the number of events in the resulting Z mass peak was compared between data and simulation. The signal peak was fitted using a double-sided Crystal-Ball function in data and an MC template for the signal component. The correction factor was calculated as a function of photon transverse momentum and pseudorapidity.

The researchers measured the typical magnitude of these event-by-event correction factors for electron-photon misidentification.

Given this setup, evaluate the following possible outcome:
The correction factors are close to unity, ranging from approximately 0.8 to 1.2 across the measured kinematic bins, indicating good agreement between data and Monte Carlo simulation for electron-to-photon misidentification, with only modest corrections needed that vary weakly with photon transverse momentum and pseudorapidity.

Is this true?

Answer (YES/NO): NO